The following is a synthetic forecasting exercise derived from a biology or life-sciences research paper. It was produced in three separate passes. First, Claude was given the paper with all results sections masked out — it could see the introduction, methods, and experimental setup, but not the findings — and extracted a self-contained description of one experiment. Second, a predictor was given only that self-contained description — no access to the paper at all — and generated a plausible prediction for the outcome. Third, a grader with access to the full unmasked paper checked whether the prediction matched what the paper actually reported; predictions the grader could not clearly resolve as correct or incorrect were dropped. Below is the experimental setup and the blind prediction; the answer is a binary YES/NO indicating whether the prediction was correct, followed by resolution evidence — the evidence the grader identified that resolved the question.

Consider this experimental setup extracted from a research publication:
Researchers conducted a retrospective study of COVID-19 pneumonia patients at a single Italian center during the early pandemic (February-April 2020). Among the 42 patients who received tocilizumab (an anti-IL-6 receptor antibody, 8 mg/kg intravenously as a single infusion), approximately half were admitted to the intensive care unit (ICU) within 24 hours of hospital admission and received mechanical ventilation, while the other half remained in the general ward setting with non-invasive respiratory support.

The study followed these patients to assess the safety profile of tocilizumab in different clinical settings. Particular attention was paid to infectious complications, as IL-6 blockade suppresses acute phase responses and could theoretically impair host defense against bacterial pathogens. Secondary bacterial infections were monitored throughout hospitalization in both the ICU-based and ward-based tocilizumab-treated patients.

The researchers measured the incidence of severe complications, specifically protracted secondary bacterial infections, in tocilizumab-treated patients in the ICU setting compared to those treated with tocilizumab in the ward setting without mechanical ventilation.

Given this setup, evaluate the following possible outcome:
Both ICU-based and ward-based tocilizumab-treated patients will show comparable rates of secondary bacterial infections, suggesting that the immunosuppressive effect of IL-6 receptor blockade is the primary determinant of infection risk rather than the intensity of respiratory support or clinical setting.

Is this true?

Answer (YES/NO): NO